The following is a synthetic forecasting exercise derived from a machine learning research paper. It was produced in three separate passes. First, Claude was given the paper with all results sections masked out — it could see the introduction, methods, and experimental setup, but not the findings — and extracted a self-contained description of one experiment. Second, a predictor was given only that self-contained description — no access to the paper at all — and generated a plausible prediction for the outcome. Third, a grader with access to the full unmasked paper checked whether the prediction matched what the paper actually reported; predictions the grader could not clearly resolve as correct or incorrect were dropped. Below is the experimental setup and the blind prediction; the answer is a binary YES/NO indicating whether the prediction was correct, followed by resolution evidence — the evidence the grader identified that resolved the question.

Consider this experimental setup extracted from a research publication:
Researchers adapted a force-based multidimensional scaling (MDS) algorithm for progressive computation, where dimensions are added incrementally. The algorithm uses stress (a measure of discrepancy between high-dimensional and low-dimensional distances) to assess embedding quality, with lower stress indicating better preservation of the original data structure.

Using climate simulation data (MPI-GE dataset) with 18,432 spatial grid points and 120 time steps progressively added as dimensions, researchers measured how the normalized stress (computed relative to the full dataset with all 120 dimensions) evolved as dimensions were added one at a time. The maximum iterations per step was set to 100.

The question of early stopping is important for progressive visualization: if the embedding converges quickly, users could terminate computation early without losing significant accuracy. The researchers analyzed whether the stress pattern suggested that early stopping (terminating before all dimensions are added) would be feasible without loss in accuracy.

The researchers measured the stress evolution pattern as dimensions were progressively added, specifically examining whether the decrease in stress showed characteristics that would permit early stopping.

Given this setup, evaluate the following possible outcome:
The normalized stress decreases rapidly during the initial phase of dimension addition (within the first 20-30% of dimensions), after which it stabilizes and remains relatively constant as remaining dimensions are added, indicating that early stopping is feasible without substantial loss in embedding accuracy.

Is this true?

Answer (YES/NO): NO